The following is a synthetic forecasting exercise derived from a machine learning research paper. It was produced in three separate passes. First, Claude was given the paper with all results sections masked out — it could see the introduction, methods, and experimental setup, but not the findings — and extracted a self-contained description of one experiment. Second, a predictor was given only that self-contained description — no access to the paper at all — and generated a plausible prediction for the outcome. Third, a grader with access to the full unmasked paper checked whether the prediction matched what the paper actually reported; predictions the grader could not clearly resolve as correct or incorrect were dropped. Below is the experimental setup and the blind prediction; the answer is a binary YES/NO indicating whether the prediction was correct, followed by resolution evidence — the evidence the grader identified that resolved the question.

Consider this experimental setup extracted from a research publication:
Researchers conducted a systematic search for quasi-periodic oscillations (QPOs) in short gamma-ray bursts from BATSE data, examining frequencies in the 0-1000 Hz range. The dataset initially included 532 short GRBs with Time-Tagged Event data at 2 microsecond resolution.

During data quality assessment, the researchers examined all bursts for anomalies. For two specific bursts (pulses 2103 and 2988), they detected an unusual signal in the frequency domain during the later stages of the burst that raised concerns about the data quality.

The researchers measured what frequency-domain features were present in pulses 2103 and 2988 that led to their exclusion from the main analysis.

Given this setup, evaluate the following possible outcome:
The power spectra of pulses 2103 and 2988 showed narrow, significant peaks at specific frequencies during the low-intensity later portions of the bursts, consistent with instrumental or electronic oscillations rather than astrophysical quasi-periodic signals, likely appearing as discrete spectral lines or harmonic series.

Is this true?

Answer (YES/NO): NO